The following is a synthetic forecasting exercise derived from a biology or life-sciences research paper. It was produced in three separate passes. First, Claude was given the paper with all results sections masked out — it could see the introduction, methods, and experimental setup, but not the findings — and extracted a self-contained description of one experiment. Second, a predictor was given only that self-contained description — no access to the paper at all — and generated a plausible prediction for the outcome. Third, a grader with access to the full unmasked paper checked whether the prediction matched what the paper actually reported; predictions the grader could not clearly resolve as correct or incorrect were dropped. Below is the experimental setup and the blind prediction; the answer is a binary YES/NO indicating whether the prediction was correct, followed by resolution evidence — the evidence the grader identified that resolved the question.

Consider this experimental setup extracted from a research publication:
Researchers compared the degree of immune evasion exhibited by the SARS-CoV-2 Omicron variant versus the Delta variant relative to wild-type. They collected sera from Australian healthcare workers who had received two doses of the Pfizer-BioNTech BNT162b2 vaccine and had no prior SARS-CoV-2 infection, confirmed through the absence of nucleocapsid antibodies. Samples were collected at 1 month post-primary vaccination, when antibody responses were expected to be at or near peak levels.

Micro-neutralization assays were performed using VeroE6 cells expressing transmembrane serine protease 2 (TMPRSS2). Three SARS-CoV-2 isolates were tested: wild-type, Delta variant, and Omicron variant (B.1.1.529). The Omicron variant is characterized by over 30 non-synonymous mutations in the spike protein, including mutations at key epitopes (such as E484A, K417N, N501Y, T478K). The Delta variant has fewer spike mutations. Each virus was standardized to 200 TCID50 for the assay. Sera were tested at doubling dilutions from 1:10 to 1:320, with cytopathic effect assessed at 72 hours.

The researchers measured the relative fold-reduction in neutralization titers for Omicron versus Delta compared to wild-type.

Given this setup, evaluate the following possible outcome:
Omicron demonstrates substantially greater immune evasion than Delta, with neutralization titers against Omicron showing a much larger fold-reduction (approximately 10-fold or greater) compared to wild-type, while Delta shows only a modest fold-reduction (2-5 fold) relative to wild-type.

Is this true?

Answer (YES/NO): NO